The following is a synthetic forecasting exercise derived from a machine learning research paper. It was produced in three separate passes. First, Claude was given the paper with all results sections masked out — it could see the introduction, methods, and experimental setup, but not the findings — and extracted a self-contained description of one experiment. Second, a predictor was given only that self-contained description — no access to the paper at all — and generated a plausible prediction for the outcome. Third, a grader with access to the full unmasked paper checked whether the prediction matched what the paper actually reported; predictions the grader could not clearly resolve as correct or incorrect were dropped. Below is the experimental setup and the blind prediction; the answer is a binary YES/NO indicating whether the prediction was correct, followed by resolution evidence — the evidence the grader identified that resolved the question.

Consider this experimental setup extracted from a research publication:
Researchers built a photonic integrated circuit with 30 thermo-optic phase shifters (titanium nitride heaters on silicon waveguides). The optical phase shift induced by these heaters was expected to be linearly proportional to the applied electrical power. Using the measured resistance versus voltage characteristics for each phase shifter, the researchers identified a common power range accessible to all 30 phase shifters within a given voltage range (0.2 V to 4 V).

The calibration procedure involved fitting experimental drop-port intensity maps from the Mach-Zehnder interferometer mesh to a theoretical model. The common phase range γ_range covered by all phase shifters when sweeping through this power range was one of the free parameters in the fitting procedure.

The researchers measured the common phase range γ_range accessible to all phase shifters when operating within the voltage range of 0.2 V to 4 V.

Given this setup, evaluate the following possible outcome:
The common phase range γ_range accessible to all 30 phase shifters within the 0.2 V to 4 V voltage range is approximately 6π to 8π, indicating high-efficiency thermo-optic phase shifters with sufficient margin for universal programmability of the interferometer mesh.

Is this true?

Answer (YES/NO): NO